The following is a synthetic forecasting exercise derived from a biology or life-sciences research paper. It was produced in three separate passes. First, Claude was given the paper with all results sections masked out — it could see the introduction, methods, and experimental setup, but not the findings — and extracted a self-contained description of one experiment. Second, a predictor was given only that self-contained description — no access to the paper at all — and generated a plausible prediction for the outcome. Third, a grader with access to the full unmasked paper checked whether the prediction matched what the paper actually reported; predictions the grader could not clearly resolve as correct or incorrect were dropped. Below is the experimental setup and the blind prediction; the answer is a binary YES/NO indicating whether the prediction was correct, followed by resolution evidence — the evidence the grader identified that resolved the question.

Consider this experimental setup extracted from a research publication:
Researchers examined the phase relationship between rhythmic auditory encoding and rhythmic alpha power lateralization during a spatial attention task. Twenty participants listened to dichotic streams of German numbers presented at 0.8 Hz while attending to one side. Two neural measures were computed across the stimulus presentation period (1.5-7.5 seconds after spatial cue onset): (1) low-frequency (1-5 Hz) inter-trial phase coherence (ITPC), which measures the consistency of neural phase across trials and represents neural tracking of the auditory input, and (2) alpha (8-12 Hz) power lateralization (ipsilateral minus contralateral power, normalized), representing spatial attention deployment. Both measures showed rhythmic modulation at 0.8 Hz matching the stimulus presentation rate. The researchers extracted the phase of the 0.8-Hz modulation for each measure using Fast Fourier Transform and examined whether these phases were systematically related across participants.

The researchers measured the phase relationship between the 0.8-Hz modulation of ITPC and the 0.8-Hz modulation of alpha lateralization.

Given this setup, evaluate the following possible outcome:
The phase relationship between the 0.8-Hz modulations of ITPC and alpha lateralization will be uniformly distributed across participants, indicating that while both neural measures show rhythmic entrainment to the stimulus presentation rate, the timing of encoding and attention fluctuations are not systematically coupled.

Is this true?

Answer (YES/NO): NO